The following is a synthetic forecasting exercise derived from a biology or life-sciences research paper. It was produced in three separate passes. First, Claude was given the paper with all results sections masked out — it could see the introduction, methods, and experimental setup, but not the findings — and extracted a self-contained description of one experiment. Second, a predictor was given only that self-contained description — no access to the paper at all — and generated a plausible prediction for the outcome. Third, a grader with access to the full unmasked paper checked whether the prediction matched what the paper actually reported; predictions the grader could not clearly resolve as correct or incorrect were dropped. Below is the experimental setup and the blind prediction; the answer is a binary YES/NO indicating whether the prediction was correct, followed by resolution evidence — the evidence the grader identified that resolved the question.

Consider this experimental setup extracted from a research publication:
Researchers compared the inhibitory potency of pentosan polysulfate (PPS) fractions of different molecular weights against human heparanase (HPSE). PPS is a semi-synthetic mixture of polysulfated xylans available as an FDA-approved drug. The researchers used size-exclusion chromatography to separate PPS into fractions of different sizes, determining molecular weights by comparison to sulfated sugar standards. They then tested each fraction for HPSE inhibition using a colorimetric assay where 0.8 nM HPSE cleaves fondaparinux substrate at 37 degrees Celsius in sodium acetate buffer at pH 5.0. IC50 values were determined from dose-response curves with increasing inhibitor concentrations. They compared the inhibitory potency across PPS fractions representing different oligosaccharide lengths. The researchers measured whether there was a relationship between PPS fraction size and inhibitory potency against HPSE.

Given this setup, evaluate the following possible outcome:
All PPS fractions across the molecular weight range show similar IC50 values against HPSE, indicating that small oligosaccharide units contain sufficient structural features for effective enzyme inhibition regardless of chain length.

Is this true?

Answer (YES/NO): NO